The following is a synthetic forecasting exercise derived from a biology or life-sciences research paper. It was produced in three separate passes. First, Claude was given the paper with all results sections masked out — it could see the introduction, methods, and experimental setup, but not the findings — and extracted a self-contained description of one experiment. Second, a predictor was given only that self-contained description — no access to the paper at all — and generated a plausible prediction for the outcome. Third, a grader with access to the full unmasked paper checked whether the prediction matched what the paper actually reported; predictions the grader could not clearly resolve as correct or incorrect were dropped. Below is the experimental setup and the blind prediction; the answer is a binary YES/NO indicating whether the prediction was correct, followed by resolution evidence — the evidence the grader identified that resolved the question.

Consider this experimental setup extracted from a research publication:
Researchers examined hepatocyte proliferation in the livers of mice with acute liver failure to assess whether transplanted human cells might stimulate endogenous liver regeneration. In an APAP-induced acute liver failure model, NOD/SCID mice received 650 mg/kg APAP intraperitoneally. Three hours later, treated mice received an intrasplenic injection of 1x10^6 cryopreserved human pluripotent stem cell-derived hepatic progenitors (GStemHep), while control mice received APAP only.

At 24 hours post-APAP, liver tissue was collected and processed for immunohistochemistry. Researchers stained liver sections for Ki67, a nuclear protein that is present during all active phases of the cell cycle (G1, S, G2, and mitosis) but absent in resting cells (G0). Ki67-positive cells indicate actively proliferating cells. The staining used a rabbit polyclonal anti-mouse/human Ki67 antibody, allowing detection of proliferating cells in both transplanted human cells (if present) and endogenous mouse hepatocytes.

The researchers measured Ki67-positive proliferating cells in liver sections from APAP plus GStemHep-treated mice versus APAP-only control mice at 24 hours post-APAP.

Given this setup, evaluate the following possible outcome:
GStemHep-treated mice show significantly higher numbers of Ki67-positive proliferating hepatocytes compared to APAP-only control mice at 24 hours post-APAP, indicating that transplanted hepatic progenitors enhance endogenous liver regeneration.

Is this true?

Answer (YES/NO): NO